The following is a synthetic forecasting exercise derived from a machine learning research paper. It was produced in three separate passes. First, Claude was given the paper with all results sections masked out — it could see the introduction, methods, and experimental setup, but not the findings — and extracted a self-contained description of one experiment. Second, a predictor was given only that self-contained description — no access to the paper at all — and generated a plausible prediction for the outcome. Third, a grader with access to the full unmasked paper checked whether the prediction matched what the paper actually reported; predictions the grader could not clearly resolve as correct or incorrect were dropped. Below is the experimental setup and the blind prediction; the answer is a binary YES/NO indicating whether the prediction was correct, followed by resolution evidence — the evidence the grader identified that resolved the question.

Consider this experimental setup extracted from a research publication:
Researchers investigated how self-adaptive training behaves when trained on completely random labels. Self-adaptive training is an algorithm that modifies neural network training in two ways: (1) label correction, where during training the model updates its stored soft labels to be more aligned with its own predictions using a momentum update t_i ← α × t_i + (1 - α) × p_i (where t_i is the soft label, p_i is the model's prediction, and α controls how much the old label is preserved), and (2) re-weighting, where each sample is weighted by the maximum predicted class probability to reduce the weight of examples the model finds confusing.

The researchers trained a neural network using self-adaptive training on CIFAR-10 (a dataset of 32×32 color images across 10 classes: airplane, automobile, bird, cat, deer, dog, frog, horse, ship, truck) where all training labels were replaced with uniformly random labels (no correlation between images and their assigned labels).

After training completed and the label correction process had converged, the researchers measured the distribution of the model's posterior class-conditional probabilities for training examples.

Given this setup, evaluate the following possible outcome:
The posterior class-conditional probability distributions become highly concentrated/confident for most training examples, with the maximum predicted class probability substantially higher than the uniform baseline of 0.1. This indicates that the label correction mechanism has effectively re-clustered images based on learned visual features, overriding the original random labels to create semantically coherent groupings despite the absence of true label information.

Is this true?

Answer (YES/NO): NO